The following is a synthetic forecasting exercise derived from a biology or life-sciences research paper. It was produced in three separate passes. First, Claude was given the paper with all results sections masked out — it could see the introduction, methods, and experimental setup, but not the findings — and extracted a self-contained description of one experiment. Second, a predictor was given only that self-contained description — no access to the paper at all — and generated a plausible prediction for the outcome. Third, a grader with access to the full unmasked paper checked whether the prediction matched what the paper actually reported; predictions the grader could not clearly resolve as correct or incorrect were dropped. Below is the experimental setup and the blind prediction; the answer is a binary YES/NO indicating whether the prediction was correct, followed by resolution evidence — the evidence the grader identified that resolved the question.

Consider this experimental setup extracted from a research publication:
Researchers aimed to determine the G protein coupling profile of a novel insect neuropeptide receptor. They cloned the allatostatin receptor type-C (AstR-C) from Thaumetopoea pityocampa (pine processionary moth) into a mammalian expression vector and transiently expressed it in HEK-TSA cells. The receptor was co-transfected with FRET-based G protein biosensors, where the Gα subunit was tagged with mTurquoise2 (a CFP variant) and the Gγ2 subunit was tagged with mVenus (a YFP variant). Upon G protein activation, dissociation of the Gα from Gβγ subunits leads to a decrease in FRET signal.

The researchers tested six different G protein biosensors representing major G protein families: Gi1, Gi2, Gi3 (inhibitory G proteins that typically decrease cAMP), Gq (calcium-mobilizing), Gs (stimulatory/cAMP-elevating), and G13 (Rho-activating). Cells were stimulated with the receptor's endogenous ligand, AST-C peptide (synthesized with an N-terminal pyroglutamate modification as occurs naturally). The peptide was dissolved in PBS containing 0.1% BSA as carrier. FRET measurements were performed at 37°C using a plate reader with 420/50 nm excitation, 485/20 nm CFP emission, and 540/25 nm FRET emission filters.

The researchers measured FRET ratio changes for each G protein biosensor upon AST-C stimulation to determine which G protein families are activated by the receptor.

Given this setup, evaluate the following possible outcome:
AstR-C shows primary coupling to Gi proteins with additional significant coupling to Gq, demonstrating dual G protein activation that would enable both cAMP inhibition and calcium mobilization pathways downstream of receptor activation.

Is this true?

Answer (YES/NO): NO